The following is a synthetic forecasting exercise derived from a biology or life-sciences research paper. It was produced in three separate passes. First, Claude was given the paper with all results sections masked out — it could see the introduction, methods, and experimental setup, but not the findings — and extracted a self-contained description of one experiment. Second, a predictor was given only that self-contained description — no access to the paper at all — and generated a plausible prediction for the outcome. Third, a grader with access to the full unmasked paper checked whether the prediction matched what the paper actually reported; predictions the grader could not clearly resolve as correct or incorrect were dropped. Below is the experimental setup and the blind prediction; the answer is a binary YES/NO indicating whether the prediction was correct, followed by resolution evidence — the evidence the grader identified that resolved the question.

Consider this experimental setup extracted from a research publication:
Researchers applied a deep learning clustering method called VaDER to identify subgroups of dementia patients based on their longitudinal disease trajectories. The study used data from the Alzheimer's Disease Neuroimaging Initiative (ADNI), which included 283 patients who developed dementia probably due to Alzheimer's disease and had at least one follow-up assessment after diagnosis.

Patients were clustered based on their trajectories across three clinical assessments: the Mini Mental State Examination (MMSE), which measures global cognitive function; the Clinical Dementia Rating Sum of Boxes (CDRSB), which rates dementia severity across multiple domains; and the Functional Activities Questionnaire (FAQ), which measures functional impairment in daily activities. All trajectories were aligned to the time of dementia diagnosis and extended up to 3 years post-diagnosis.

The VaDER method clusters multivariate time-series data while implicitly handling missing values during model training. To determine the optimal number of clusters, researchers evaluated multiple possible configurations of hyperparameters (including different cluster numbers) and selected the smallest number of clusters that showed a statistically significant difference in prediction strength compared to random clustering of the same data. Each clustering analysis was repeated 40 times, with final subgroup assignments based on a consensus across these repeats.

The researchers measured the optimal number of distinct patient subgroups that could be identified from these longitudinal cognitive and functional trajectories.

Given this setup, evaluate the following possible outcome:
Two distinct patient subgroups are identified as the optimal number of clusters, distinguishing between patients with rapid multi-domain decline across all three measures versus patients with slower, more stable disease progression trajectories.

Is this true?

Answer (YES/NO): YES